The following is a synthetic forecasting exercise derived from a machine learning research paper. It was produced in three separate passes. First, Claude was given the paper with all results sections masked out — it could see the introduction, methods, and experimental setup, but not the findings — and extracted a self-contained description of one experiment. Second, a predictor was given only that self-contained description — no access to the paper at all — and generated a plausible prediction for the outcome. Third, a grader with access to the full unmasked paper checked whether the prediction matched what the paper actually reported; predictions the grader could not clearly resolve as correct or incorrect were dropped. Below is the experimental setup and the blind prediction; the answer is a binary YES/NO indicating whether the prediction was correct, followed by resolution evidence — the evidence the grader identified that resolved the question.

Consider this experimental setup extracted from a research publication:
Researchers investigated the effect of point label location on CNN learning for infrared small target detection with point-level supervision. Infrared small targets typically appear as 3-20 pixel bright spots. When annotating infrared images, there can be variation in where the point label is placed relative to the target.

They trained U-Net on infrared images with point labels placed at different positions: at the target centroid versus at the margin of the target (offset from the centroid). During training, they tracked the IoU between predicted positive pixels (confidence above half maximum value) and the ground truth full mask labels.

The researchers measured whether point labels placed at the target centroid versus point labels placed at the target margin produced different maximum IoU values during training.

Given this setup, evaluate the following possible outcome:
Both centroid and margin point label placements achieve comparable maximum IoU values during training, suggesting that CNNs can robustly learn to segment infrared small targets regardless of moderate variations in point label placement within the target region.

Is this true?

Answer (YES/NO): NO